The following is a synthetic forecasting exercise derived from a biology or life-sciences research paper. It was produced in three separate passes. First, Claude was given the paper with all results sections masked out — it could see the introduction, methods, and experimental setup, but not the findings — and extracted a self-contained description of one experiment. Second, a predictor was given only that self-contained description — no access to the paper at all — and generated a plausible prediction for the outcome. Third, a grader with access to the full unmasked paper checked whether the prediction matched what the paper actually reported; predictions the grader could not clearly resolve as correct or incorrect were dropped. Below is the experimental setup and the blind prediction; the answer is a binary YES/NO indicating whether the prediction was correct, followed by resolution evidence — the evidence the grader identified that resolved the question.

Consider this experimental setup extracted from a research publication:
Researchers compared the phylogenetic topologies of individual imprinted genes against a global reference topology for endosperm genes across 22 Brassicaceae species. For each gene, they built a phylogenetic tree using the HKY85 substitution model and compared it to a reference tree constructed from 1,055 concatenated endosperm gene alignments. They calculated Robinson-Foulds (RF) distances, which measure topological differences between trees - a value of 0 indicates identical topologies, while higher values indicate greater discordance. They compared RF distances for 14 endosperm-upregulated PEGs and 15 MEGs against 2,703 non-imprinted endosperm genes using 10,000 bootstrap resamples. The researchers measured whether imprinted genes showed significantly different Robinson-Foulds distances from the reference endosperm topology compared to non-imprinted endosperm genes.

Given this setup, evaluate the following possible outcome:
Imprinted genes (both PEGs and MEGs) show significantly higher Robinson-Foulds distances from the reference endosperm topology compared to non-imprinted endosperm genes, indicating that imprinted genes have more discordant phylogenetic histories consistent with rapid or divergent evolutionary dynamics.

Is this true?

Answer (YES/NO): NO